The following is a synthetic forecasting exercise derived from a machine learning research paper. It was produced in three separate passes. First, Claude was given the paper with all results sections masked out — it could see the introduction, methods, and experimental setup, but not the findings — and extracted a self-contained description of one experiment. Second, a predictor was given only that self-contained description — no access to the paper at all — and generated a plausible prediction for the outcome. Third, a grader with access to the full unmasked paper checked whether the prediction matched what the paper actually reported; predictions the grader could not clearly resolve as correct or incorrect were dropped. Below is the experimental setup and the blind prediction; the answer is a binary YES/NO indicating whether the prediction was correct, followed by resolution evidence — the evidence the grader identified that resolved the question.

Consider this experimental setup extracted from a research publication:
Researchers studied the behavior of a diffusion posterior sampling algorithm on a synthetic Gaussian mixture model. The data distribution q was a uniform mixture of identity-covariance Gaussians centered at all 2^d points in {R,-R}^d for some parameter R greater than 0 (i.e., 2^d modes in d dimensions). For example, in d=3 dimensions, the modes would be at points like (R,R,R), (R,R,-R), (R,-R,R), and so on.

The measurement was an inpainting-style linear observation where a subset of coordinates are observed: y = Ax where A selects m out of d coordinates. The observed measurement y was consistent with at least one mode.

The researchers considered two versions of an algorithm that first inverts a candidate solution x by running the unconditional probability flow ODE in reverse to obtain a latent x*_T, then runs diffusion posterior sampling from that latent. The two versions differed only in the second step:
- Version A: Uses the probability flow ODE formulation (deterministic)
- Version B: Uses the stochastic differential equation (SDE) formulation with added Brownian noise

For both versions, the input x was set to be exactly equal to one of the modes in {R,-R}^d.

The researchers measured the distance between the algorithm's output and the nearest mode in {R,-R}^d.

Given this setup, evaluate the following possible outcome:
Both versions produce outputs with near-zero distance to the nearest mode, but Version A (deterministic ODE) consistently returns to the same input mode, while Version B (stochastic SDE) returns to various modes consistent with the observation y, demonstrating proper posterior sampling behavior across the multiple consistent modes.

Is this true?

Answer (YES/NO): NO